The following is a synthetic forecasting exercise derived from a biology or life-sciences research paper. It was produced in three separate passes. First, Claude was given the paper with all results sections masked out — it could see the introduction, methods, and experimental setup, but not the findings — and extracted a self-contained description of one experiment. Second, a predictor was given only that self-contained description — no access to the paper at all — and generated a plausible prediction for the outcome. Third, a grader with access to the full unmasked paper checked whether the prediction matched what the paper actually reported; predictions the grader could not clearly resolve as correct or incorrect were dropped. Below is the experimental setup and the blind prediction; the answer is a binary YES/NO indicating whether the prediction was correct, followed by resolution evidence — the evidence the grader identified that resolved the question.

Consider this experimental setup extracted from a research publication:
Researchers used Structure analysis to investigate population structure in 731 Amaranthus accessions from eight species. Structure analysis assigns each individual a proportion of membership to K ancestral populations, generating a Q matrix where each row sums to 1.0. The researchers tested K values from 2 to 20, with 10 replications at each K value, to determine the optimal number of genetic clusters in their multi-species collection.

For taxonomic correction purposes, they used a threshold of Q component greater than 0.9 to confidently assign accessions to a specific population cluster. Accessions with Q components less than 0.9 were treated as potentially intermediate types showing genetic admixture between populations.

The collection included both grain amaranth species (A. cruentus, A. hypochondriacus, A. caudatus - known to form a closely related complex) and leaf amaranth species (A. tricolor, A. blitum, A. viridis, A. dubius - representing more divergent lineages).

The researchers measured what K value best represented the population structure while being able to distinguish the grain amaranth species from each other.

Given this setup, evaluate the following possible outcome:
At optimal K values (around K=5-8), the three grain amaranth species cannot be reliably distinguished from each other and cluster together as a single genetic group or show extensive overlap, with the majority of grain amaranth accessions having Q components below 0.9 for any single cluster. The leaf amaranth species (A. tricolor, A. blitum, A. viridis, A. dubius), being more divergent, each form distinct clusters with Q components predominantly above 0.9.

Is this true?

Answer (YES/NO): NO